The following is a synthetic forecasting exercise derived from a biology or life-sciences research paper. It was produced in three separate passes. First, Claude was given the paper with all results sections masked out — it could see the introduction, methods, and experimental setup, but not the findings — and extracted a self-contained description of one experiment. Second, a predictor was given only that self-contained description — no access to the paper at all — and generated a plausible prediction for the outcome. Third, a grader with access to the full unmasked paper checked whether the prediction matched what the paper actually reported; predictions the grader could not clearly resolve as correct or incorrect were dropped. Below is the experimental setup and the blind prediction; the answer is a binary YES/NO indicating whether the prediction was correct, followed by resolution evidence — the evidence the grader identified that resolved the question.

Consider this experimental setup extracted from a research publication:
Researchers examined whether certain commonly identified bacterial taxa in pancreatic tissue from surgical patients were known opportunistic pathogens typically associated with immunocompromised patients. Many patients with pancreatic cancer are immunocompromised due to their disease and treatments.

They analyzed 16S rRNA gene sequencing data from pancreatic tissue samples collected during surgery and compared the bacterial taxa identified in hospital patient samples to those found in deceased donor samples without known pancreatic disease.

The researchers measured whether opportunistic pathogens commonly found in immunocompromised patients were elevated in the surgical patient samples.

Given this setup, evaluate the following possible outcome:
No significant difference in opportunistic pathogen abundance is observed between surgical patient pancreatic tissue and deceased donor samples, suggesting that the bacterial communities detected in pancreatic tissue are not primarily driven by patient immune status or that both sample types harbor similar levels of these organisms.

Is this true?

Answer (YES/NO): NO